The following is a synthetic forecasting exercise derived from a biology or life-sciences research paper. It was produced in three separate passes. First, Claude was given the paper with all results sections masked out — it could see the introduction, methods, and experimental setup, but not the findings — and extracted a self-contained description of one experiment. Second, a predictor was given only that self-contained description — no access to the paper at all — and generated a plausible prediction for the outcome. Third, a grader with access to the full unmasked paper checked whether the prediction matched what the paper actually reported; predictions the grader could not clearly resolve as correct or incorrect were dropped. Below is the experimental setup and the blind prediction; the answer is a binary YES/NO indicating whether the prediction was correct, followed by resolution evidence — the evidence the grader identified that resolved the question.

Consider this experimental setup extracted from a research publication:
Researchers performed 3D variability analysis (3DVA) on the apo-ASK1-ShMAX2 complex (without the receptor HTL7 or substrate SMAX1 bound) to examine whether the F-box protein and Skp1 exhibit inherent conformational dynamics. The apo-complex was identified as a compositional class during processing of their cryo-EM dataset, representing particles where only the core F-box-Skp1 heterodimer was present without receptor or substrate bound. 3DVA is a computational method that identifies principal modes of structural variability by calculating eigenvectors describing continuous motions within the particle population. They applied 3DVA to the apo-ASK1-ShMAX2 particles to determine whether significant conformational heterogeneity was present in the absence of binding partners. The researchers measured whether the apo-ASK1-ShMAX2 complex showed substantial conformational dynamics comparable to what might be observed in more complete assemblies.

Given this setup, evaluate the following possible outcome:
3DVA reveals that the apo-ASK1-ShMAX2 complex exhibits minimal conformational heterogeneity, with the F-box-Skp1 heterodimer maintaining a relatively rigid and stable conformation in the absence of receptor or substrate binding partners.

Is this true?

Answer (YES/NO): YES